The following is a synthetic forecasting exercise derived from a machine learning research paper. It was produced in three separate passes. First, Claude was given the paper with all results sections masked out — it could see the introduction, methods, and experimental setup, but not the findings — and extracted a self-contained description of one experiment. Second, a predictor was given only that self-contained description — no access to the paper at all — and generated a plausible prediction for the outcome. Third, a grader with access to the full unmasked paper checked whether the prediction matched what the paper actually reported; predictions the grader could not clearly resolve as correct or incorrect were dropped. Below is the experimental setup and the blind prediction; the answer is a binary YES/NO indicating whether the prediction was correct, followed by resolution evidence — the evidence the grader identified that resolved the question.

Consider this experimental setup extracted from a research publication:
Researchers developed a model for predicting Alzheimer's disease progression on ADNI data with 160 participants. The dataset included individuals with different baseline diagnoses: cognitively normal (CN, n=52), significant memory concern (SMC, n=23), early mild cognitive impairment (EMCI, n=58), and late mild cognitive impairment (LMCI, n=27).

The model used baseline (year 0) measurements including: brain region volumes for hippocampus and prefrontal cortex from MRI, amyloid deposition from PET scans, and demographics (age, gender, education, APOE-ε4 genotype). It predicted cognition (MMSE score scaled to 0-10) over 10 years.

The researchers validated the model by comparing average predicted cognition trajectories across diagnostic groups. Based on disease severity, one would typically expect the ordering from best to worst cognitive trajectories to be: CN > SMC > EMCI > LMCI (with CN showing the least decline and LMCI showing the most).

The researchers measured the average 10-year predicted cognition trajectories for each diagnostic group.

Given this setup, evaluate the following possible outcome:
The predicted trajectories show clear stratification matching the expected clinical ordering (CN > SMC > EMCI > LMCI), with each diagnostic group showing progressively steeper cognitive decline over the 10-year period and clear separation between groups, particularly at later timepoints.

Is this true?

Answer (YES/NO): NO